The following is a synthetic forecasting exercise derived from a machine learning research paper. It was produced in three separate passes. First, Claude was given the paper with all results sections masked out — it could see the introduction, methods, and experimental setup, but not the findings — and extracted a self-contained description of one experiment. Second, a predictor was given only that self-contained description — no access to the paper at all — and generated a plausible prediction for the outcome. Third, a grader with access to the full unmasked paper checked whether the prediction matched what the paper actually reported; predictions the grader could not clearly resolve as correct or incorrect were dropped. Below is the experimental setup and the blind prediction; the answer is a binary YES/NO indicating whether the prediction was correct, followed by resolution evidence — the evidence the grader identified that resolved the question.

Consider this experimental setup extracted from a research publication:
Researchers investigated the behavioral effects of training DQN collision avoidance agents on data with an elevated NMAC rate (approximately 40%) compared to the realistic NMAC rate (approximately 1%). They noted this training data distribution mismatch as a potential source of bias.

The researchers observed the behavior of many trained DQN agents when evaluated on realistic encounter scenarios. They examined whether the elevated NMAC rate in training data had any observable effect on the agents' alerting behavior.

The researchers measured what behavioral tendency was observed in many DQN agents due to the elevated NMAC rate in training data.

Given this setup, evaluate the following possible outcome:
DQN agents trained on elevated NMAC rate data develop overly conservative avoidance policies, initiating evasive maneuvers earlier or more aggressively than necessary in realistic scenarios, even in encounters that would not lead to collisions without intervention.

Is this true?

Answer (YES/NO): NO